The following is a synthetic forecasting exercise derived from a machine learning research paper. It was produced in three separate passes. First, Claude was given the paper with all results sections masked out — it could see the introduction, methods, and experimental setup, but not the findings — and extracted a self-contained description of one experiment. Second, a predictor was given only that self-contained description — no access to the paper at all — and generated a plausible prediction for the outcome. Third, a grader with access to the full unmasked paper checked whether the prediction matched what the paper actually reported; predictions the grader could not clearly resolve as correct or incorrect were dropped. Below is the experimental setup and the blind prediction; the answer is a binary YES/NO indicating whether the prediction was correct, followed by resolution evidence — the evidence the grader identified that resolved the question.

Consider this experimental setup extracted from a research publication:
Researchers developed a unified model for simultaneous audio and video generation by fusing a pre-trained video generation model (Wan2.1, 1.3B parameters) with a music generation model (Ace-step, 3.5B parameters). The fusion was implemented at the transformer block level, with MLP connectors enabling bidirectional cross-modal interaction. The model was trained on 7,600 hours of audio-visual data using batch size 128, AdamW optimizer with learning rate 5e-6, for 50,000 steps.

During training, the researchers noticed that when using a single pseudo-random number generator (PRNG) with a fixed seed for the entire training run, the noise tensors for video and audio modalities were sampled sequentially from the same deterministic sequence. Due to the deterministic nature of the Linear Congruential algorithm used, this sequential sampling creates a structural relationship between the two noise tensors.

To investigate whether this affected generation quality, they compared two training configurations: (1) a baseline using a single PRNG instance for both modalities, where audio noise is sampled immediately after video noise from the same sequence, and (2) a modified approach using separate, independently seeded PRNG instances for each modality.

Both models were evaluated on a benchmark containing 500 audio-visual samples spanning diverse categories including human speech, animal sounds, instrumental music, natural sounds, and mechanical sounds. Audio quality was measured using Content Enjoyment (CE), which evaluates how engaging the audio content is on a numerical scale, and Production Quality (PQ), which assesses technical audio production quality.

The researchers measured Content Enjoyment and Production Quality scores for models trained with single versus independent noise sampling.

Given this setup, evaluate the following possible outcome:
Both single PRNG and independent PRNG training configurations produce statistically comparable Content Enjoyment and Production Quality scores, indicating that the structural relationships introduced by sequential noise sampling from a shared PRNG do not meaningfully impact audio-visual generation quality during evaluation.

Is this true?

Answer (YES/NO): NO